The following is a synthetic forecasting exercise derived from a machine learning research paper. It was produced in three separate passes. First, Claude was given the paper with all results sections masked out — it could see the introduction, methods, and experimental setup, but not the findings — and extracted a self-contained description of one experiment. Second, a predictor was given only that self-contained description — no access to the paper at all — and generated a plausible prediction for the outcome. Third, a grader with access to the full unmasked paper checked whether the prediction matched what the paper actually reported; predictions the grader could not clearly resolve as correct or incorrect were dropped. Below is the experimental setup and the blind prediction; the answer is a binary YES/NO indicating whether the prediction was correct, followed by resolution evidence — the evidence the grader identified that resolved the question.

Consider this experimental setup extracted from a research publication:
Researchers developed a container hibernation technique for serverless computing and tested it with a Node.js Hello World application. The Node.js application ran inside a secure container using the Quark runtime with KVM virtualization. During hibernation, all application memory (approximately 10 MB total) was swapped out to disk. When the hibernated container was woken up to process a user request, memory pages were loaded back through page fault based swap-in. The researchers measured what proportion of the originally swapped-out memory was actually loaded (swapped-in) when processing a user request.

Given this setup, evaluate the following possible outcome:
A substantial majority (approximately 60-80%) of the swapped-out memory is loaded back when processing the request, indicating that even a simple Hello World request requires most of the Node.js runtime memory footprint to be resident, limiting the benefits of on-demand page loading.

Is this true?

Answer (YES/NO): NO